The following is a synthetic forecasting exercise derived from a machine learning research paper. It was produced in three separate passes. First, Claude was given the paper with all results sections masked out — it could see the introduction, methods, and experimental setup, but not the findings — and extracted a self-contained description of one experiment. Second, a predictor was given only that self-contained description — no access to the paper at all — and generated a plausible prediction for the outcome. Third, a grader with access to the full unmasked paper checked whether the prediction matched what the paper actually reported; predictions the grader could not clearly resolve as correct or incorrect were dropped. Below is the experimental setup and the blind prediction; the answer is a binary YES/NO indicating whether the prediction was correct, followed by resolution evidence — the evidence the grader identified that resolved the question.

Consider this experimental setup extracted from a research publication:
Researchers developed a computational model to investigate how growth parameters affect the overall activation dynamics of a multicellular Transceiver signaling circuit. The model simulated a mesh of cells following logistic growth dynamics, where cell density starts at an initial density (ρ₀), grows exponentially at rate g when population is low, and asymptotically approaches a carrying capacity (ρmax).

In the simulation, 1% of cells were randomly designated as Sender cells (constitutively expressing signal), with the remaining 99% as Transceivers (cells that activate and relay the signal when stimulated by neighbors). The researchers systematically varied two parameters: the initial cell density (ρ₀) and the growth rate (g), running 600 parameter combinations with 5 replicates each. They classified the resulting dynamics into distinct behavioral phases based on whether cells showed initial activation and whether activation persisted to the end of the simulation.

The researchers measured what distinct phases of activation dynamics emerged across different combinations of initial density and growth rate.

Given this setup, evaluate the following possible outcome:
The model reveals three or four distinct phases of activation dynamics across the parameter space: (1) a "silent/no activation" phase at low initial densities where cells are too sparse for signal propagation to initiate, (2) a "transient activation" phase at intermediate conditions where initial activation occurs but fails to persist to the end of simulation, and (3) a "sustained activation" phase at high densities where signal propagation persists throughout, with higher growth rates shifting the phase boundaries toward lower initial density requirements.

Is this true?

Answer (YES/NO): NO